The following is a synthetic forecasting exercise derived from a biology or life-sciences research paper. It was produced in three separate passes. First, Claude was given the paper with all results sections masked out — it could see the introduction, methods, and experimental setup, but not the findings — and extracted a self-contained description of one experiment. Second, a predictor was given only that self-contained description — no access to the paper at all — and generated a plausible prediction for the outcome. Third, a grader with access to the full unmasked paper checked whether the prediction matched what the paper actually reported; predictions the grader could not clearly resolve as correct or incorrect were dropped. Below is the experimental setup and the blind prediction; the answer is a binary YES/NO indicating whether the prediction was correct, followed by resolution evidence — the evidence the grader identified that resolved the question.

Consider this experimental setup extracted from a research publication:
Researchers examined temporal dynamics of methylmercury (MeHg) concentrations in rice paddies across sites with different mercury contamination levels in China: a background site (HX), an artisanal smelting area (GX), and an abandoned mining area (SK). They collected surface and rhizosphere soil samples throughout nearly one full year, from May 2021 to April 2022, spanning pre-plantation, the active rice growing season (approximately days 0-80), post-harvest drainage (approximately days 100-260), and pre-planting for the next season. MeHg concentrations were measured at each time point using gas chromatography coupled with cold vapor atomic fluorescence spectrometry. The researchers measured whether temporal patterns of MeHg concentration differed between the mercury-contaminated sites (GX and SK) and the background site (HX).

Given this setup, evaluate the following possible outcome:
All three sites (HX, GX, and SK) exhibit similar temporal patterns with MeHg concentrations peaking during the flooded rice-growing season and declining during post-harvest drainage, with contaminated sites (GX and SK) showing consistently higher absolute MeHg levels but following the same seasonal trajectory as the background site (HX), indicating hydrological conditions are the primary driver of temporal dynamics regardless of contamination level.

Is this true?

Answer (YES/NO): NO